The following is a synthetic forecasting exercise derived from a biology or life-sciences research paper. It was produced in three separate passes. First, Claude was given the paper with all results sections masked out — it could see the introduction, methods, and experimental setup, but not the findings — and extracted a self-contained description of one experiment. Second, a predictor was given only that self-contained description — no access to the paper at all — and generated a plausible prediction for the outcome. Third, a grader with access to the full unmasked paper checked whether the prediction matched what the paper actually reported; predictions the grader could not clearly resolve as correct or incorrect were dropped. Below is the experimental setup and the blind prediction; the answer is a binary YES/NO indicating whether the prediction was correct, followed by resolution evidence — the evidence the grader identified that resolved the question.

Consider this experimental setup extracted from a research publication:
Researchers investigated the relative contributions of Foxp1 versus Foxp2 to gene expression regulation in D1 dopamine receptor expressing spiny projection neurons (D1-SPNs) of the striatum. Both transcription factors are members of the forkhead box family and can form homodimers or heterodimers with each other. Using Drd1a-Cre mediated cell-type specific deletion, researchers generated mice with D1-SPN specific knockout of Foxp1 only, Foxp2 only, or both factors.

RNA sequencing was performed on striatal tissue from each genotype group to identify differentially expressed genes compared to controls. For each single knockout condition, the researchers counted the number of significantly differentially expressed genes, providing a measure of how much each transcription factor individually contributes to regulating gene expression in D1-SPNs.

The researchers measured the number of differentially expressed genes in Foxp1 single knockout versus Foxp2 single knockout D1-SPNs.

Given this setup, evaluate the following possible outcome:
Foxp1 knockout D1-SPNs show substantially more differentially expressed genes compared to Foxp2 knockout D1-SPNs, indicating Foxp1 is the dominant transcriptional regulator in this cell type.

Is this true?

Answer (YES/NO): NO